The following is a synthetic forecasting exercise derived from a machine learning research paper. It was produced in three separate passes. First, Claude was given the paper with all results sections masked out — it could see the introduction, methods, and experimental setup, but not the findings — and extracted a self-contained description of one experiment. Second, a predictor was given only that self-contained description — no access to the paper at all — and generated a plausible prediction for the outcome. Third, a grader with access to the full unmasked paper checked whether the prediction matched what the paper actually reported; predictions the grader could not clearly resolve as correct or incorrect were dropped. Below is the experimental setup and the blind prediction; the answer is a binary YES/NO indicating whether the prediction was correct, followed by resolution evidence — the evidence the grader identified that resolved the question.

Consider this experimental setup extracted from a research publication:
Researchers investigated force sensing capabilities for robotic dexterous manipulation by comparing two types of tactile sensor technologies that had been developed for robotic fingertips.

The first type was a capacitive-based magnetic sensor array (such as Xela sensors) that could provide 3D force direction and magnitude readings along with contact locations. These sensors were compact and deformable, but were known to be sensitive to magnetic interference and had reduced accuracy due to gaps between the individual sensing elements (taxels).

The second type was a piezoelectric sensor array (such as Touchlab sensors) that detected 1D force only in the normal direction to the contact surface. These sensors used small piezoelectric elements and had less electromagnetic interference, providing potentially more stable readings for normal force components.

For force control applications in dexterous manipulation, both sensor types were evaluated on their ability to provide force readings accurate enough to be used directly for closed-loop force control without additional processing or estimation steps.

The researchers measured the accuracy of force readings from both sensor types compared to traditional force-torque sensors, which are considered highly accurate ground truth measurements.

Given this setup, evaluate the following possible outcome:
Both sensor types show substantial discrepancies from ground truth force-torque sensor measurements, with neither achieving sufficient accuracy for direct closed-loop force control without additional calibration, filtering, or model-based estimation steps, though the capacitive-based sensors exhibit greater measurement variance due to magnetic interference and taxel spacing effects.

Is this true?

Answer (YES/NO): YES